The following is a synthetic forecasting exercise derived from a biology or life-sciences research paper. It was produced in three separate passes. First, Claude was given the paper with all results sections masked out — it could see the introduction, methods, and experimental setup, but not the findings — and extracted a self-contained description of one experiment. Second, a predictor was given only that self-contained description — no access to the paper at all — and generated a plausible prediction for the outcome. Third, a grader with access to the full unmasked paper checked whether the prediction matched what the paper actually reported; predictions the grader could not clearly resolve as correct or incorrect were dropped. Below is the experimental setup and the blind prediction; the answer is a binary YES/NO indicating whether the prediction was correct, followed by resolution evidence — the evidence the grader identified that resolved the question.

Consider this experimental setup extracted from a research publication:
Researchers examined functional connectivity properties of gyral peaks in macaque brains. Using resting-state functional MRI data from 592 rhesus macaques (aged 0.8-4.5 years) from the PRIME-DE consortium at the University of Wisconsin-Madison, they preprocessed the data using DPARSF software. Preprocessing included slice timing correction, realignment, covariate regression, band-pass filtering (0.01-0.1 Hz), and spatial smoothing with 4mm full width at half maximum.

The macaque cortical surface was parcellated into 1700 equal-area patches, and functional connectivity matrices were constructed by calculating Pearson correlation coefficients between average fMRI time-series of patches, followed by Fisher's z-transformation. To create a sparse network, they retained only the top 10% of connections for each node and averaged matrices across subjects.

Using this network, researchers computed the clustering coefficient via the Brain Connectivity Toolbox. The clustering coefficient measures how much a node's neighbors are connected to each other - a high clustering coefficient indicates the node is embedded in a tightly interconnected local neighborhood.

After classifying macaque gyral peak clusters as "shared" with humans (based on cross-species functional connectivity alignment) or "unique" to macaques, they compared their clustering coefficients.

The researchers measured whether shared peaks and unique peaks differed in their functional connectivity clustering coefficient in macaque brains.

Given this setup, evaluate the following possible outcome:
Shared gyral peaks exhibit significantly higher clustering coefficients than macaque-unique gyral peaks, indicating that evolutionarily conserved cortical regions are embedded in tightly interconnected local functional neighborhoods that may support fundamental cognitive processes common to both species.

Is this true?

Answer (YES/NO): YES